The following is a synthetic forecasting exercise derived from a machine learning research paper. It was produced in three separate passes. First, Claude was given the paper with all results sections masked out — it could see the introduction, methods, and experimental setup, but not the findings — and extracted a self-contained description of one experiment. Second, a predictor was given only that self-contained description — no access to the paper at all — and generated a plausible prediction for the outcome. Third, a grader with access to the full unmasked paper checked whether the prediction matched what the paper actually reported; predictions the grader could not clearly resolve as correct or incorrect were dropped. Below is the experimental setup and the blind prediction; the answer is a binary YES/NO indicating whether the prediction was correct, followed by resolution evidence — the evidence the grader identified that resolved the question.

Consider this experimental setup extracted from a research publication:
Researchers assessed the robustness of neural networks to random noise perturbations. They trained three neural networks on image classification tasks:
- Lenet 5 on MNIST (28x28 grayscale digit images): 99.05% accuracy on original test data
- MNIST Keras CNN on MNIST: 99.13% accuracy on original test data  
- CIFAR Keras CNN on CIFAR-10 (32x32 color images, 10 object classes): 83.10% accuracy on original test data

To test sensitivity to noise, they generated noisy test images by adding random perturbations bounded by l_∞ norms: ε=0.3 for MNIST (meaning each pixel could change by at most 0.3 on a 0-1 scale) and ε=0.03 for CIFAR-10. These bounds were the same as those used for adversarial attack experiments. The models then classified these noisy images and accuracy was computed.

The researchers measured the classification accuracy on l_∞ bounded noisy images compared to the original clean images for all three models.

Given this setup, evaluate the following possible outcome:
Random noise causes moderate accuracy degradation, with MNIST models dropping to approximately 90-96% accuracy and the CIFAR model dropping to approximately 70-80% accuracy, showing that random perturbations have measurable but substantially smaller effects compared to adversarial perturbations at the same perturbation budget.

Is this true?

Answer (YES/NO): NO